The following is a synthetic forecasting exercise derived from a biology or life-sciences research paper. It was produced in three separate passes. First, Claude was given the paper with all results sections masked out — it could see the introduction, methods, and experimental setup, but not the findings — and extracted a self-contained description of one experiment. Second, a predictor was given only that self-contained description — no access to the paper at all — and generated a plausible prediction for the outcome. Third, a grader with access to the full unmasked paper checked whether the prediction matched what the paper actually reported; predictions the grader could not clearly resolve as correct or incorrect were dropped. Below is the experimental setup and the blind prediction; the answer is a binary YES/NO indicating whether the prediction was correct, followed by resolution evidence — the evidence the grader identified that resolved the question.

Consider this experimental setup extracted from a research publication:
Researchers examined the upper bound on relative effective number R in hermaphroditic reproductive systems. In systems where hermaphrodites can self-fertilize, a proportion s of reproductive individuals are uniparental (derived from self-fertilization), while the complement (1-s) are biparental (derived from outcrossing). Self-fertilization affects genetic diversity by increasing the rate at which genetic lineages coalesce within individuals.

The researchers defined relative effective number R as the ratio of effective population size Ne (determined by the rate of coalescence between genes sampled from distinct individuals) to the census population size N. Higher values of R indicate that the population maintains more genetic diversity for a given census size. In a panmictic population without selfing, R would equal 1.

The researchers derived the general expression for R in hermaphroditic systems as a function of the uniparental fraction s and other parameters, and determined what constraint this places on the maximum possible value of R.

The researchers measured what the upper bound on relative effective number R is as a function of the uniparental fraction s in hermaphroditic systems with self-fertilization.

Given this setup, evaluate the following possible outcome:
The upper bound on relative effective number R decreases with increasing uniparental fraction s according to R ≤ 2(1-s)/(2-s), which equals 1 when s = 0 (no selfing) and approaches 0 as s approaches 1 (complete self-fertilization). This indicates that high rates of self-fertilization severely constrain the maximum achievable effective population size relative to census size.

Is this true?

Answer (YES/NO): NO